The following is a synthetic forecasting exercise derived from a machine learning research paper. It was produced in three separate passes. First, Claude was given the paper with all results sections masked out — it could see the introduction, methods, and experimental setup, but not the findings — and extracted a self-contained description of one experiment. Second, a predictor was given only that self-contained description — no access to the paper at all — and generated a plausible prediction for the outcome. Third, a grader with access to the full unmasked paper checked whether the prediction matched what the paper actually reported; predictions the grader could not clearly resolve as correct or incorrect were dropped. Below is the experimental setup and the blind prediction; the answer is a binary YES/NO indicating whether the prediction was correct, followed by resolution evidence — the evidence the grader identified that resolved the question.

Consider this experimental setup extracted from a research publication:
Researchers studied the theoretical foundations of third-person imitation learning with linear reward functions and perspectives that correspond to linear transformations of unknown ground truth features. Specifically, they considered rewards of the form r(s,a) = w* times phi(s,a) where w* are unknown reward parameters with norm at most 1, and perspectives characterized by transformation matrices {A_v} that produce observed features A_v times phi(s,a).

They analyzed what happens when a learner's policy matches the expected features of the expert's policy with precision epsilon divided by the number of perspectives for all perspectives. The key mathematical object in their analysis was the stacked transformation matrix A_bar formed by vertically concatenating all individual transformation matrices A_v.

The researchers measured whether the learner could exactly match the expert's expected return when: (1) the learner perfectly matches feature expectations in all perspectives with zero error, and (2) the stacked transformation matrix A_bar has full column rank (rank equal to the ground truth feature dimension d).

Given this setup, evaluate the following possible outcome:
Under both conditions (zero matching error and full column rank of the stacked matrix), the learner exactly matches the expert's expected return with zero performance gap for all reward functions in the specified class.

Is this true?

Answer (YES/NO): YES